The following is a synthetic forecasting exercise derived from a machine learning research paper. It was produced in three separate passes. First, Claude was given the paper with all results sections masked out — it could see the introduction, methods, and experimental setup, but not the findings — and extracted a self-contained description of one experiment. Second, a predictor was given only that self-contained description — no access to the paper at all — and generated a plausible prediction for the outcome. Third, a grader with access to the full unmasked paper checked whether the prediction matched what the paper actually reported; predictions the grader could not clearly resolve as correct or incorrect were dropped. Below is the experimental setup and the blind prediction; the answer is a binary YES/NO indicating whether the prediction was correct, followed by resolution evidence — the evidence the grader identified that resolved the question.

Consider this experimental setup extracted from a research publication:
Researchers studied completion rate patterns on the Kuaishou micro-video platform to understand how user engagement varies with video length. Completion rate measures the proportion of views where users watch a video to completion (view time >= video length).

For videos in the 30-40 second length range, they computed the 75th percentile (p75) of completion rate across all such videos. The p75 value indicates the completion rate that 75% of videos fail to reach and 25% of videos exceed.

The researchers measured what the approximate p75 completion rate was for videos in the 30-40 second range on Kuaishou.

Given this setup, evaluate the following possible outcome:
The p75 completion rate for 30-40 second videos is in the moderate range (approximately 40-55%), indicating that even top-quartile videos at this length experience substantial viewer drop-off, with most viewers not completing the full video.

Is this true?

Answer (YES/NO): YES